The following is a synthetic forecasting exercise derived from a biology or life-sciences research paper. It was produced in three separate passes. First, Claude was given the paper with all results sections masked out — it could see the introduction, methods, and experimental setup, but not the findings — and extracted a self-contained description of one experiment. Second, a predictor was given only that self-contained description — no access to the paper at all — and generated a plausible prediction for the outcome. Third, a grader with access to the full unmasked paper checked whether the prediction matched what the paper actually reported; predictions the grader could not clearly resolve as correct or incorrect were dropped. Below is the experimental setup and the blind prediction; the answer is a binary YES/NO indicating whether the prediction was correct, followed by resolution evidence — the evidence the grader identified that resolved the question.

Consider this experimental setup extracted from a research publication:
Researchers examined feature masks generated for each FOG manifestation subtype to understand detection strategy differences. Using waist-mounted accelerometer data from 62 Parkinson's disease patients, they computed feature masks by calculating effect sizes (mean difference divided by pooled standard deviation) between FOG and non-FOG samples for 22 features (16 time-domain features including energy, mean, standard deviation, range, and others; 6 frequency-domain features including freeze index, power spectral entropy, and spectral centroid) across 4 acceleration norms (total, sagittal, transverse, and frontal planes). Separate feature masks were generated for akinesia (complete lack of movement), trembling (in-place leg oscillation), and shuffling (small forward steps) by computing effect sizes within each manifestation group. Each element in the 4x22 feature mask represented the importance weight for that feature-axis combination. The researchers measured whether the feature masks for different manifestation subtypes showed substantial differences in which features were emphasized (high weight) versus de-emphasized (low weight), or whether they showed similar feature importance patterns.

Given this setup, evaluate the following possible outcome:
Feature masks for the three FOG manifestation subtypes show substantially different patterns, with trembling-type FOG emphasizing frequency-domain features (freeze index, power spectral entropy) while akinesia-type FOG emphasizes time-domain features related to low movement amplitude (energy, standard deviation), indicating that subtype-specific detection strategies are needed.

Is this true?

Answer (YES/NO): NO